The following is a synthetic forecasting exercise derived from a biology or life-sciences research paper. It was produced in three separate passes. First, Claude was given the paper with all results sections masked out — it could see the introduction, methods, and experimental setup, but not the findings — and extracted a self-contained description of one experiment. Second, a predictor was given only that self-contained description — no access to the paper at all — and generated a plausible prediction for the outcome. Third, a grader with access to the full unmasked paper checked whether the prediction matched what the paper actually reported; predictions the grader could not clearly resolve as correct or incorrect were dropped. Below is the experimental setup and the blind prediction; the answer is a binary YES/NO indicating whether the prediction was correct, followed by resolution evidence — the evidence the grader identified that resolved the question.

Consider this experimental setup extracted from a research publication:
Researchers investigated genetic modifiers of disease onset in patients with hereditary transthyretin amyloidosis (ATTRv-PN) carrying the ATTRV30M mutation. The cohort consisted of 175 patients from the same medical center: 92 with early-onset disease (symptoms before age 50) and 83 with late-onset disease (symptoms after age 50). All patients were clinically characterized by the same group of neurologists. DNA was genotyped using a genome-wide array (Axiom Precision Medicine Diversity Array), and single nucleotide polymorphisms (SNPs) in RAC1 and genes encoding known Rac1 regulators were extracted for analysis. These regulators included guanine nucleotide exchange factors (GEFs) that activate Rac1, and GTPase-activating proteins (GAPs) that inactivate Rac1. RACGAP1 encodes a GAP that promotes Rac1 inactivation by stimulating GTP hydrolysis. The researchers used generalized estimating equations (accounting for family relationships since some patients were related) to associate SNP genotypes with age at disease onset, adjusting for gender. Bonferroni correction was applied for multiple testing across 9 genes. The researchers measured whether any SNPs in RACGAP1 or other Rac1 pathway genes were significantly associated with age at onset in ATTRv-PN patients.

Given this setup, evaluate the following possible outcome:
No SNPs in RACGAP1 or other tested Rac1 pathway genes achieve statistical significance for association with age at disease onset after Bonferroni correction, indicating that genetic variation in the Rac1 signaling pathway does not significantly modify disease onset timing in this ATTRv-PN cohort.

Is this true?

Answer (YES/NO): NO